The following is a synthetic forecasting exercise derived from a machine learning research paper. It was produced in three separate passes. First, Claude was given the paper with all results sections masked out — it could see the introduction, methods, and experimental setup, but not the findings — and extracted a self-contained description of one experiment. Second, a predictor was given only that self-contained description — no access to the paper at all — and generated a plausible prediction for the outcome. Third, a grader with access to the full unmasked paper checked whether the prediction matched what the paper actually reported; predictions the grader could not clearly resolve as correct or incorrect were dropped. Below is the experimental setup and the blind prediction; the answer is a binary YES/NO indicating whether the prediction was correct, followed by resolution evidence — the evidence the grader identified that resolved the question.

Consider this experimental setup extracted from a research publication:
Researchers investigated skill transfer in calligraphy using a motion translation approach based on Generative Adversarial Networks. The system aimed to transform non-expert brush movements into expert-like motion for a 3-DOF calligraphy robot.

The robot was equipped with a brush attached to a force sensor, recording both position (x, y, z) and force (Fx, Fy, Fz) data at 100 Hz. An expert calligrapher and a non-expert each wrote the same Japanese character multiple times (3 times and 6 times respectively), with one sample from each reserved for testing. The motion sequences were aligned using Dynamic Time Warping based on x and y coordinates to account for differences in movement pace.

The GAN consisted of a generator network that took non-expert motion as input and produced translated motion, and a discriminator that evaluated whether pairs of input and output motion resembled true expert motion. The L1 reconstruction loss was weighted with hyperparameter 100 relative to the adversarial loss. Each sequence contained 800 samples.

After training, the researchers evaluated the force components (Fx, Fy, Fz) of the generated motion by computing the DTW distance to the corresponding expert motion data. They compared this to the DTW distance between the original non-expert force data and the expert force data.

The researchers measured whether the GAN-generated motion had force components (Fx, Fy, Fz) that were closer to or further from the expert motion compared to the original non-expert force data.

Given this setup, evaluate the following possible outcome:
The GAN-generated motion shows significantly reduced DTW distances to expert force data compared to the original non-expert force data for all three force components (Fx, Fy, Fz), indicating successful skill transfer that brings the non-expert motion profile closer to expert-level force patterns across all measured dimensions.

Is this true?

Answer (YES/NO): NO